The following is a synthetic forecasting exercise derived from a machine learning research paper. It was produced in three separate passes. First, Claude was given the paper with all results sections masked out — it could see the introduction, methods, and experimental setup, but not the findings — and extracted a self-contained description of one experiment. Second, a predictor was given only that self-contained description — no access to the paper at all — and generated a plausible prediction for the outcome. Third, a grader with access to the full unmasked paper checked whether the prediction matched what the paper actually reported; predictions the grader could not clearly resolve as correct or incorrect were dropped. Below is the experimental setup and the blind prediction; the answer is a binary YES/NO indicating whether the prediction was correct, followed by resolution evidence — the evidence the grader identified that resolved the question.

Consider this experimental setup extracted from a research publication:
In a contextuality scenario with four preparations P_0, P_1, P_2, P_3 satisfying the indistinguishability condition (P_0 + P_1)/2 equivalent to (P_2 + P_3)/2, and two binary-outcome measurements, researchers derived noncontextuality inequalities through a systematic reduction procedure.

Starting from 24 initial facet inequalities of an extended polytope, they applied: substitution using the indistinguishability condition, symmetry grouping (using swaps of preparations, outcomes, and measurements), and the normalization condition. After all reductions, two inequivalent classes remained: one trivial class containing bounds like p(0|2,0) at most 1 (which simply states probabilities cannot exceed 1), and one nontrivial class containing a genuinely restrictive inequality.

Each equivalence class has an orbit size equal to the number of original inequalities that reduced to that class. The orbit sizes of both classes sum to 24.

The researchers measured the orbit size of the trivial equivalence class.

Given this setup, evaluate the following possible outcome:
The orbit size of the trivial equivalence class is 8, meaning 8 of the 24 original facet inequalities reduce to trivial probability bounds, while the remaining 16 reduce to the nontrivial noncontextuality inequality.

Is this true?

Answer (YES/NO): NO